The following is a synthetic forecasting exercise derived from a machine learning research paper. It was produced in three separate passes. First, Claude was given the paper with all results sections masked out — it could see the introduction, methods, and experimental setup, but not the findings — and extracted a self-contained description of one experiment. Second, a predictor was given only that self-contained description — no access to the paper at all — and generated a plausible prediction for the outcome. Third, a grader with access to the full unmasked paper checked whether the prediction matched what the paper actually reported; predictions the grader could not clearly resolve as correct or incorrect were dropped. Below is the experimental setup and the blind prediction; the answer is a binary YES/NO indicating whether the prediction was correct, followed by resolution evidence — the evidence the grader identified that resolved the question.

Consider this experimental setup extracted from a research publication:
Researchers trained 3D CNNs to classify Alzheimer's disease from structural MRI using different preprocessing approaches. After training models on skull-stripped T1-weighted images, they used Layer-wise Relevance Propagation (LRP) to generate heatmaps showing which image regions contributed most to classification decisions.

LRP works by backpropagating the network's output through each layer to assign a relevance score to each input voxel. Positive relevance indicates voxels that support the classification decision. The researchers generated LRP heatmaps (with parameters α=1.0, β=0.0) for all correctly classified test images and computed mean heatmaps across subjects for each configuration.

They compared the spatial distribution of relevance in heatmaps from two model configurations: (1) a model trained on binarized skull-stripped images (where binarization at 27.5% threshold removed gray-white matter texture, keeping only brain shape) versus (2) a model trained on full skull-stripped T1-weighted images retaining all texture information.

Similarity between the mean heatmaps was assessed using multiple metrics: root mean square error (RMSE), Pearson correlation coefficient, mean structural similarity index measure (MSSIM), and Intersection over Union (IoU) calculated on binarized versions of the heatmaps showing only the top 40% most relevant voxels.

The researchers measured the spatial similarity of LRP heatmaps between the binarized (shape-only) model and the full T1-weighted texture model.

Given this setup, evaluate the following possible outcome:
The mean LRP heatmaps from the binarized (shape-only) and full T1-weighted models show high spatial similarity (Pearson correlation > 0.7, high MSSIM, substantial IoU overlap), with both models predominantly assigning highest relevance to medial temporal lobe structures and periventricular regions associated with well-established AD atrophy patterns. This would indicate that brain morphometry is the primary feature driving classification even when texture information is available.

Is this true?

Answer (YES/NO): NO